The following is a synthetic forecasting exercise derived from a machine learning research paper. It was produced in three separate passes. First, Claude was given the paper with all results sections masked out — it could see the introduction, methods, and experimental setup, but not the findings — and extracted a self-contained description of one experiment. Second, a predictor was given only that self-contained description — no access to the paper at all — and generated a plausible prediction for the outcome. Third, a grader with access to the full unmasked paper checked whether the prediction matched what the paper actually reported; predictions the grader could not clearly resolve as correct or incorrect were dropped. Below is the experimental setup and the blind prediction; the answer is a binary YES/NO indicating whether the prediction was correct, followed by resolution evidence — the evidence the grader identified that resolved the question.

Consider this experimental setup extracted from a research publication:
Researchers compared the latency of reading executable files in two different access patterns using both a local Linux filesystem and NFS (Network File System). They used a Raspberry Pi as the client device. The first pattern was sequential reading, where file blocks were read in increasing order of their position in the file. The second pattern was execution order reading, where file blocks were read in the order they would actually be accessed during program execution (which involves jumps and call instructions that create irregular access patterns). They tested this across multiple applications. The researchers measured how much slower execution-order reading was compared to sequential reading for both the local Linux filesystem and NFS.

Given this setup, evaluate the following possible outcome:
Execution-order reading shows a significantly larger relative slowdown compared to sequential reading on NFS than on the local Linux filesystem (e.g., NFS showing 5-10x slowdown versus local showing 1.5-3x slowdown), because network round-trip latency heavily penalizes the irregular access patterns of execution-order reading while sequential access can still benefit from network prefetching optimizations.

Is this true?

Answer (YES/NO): NO